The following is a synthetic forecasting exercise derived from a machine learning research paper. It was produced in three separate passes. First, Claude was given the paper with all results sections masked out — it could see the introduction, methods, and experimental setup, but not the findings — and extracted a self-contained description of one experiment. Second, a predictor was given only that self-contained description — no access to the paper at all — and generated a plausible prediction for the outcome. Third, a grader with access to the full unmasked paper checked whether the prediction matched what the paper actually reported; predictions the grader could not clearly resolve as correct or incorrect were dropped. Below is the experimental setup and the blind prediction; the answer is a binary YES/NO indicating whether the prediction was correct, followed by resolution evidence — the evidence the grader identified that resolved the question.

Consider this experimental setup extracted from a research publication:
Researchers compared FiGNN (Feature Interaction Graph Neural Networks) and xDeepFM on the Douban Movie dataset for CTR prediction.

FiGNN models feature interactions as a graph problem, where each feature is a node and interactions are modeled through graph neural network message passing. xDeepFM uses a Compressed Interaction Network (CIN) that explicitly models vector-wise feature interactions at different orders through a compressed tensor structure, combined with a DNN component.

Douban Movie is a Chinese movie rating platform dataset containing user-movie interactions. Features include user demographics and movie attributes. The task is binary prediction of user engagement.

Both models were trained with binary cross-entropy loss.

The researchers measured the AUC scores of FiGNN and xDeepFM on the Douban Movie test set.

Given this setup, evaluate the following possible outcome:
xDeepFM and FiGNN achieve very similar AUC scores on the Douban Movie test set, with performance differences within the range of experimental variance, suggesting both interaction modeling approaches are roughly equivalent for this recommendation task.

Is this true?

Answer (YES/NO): NO